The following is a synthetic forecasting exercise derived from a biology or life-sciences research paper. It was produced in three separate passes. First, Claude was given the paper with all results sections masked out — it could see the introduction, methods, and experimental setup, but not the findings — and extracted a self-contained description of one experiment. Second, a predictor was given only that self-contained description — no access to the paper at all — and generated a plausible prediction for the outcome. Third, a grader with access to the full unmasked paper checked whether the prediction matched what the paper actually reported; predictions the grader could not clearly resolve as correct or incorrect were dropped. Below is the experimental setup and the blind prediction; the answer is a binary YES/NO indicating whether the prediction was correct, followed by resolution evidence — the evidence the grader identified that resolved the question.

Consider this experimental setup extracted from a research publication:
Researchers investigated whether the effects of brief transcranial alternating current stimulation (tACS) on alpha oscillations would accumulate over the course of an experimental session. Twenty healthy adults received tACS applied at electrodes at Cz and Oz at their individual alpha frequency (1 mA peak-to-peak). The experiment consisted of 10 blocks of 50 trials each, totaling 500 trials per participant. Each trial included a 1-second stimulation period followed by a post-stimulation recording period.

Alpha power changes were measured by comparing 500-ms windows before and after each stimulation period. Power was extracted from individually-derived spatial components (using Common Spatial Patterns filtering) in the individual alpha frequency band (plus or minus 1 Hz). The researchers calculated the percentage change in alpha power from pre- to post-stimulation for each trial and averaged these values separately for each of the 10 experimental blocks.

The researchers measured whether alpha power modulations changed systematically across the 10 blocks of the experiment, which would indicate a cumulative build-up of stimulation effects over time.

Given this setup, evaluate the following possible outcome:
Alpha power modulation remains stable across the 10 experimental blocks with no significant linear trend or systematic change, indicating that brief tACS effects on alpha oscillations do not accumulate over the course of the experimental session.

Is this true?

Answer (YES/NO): YES